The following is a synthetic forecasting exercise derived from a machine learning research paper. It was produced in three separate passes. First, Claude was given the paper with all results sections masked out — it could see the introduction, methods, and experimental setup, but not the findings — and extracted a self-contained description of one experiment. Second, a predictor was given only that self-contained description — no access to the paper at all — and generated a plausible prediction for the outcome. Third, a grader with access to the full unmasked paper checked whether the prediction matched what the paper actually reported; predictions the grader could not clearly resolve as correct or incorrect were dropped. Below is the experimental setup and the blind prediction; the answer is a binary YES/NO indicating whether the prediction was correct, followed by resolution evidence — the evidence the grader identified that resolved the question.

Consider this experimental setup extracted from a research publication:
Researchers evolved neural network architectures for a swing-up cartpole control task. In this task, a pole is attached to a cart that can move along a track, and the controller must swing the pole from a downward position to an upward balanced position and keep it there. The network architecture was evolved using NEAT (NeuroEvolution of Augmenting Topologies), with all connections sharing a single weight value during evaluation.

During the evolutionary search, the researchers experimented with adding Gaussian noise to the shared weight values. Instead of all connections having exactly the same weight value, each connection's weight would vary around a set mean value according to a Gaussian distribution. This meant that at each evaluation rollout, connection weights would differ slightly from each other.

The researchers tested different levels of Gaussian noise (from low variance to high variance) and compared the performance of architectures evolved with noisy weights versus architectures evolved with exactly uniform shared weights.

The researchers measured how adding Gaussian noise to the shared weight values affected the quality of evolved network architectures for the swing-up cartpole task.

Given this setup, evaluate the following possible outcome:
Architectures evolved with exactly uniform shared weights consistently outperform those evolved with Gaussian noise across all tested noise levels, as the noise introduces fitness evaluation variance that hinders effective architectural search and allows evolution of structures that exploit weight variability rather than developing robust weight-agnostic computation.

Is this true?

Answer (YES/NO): NO